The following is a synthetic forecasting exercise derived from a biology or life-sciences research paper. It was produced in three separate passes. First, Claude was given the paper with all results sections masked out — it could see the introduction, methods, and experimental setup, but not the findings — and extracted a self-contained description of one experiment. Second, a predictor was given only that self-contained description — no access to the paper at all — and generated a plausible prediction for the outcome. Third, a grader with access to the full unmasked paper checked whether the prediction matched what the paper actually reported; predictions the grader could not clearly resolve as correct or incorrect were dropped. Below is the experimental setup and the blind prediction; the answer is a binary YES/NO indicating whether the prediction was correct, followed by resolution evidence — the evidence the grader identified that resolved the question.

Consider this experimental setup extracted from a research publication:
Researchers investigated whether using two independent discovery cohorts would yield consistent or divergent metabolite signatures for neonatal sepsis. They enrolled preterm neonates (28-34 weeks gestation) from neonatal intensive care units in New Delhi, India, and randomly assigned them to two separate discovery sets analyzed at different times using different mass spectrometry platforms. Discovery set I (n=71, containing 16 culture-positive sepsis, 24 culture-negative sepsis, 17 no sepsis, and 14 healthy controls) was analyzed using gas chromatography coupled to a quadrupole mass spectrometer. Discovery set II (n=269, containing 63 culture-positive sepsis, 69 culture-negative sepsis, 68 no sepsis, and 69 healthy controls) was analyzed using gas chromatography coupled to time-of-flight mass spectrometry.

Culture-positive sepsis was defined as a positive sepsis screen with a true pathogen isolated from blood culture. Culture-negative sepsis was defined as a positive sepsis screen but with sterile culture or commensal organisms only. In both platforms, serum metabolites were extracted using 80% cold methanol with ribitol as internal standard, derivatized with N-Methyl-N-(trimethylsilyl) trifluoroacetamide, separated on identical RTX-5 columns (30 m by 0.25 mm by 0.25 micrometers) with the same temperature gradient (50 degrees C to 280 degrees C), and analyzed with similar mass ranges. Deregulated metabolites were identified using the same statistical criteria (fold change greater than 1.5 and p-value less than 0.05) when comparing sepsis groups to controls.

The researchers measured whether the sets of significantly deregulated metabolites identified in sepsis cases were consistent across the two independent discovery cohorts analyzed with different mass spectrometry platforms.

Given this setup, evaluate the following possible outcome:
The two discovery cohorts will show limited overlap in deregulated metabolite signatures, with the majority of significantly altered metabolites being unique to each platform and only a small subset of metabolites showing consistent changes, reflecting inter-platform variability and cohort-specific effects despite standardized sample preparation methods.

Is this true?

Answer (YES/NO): YES